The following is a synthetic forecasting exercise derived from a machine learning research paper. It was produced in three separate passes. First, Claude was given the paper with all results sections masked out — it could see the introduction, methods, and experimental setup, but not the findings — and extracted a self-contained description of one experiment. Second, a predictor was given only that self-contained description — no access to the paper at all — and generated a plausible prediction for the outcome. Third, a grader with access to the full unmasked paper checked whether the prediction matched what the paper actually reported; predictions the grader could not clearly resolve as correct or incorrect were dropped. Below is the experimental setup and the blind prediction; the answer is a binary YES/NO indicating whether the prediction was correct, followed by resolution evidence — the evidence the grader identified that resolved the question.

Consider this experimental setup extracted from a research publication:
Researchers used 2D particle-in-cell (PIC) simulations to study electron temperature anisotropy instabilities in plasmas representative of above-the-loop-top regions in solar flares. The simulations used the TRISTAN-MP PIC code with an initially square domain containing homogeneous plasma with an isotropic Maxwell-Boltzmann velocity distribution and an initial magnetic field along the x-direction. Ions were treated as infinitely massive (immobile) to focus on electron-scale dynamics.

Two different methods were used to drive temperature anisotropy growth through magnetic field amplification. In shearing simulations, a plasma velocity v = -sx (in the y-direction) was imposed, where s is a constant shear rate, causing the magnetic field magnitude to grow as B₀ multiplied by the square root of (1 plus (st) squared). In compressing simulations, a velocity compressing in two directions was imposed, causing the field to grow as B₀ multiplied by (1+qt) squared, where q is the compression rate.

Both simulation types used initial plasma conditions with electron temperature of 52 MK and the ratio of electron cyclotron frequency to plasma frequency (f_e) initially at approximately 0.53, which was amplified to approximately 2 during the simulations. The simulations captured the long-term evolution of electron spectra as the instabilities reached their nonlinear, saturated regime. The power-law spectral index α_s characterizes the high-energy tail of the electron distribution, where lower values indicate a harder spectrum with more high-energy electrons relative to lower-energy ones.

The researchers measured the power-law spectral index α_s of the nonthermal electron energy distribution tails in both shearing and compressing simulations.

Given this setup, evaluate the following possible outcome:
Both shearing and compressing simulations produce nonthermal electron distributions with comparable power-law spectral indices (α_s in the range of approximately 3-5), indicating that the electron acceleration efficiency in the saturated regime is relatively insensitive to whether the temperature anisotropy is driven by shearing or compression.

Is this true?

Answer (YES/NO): NO